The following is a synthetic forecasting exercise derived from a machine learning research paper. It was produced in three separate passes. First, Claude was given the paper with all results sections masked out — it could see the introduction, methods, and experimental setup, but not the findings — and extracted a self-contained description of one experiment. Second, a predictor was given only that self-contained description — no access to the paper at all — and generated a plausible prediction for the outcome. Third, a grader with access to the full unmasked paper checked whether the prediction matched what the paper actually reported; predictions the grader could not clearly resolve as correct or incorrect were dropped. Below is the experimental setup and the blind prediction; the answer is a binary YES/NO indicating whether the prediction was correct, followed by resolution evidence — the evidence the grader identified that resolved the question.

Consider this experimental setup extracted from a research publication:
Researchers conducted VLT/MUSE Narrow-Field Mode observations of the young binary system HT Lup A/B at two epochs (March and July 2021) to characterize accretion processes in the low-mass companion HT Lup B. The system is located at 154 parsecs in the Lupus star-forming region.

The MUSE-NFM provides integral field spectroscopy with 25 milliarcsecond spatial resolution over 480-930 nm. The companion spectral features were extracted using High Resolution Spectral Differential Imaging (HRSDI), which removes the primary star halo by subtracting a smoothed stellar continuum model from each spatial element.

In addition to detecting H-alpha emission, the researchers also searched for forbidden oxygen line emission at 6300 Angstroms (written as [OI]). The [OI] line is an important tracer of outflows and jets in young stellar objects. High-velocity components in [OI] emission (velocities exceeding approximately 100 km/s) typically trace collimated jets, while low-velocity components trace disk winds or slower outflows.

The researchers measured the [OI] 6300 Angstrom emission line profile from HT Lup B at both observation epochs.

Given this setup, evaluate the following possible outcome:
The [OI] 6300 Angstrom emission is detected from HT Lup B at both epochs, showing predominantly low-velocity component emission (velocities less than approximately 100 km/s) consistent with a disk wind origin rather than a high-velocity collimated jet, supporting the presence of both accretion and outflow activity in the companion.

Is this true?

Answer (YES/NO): NO